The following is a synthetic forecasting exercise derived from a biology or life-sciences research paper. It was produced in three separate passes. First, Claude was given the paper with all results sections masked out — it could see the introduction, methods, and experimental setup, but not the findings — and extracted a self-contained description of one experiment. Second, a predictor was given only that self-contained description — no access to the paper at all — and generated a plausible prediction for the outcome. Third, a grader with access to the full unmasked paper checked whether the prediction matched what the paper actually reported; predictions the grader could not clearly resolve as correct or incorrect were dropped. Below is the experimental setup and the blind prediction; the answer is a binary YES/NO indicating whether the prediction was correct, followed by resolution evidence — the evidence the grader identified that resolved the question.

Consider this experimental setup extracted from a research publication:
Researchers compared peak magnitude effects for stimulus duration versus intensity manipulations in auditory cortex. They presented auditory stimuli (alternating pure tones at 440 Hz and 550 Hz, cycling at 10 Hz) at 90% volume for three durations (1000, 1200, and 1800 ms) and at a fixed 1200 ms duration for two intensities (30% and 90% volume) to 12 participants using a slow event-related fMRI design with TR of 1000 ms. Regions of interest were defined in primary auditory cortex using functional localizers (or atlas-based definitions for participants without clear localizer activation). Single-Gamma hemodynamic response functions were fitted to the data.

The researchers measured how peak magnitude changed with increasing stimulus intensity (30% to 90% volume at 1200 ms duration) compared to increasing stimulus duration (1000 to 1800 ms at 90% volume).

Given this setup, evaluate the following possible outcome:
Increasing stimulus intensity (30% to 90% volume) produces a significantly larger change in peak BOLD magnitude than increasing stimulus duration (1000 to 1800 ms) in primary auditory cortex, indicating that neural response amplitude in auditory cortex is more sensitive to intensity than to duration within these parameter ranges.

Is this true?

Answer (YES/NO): NO